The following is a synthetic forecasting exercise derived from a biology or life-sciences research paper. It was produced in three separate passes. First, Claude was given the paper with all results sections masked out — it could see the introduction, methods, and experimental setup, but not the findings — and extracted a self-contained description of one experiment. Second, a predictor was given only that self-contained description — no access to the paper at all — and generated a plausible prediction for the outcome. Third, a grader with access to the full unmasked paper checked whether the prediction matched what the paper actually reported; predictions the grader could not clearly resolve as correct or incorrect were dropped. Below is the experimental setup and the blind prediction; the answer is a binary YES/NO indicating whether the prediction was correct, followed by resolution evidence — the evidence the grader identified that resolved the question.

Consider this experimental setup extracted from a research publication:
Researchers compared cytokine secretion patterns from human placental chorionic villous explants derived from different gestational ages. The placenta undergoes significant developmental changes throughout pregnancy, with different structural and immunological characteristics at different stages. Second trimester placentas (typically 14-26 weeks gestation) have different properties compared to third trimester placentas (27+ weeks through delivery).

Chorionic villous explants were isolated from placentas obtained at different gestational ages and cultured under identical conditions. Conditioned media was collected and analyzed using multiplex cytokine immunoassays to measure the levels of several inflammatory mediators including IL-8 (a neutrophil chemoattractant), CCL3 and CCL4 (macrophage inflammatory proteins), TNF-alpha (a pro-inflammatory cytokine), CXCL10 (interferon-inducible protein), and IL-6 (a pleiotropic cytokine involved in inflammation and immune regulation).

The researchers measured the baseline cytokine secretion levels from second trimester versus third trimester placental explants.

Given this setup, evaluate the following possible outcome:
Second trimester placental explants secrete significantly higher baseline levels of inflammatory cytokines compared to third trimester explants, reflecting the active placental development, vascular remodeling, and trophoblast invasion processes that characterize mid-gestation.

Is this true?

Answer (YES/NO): YES